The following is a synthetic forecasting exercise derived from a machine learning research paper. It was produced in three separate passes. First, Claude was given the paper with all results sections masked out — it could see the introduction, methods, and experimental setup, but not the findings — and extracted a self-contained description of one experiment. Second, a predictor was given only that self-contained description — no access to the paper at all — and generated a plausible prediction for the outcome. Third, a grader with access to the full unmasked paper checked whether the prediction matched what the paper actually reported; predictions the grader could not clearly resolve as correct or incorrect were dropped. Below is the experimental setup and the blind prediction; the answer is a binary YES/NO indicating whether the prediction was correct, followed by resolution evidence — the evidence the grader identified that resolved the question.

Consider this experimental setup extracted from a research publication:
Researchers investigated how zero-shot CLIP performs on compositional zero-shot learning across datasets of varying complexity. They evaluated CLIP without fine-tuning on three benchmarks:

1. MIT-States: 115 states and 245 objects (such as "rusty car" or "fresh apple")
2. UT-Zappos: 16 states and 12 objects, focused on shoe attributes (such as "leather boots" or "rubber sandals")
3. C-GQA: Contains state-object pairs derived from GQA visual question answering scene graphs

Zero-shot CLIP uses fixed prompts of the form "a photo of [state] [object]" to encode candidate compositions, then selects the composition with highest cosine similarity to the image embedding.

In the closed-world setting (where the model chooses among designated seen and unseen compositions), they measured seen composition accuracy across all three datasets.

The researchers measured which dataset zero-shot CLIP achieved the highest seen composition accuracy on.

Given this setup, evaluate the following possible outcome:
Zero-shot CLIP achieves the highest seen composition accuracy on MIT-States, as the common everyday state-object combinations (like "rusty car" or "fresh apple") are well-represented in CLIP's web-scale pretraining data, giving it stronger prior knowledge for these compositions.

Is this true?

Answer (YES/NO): YES